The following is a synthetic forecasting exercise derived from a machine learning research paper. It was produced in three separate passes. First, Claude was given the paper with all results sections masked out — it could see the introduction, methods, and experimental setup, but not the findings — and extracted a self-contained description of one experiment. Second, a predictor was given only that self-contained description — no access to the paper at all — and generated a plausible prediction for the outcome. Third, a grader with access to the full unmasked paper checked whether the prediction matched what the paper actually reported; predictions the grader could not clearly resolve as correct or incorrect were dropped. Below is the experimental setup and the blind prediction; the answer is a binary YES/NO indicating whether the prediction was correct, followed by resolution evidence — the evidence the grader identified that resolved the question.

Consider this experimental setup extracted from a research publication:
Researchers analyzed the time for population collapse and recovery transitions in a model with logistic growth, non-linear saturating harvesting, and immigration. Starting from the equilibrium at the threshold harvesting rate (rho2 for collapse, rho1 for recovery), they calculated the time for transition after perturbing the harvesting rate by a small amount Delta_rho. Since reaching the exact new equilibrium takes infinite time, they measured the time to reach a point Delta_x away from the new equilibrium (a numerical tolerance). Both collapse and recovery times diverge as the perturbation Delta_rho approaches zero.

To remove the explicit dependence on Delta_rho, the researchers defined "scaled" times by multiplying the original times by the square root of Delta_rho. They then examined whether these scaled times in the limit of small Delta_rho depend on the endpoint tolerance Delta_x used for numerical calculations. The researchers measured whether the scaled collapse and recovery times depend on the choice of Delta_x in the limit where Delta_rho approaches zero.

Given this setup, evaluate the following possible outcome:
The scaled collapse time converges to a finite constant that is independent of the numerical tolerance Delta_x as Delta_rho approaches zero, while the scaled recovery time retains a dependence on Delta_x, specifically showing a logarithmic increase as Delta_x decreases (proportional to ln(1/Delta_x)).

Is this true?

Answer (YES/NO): NO